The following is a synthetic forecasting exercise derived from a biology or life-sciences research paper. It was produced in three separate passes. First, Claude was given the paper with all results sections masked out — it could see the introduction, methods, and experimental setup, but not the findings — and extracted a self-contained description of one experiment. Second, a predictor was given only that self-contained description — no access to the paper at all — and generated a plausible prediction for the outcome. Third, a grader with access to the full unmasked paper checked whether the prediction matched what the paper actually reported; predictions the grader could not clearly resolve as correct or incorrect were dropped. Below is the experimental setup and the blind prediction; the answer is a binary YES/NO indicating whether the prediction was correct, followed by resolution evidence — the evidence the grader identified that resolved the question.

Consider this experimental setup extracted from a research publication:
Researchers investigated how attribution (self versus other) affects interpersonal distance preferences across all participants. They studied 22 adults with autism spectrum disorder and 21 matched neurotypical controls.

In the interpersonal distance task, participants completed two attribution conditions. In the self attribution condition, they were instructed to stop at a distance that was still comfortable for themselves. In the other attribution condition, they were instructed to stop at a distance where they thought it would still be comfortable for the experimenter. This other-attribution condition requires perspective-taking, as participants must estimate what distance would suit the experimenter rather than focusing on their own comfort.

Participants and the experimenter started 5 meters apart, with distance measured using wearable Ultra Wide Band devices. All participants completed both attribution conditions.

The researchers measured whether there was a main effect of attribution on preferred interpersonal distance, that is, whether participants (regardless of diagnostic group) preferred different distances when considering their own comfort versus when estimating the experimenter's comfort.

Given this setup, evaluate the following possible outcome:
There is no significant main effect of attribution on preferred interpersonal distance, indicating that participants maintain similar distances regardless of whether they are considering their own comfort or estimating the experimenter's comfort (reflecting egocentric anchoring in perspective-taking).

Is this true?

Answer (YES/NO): YES